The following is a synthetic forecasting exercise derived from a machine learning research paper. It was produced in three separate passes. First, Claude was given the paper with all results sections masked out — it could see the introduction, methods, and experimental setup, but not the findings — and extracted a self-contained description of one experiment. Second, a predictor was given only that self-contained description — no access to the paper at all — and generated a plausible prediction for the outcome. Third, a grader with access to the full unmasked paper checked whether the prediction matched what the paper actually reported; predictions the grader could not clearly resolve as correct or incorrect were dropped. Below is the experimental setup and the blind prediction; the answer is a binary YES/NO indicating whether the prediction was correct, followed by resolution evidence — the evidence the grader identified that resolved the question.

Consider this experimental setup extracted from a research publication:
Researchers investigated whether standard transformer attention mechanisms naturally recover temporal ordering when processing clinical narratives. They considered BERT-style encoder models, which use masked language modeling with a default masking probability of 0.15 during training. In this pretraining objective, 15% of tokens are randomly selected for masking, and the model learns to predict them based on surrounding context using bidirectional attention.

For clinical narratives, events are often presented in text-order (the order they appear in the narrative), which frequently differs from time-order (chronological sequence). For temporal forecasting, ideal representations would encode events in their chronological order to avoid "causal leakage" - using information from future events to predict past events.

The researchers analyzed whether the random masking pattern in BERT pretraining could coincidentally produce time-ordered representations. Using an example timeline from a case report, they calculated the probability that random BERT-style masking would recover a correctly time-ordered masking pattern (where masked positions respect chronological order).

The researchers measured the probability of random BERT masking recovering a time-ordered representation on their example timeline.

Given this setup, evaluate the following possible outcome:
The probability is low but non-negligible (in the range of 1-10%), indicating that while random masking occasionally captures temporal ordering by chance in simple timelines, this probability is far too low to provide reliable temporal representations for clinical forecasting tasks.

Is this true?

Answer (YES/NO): NO